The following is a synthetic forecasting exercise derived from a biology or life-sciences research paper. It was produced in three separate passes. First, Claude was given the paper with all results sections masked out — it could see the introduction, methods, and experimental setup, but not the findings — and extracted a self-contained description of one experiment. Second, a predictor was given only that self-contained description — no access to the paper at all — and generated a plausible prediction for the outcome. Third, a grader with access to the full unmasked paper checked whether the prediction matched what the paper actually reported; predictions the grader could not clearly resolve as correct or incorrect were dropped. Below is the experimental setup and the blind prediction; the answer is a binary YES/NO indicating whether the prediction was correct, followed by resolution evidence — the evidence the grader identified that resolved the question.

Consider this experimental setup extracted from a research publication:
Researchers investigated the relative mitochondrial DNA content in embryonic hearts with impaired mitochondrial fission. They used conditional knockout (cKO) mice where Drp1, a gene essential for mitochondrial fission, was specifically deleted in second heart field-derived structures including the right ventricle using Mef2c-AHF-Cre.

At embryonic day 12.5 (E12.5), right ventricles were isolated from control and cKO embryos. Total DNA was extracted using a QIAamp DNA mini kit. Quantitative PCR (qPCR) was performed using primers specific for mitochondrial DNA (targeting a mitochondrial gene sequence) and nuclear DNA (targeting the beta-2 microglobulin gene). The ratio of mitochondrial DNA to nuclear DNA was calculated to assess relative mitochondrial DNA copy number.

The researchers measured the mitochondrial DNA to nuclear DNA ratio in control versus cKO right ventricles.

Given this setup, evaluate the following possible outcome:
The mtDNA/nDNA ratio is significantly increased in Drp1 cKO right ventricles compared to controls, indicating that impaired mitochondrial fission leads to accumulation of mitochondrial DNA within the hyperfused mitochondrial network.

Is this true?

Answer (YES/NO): NO